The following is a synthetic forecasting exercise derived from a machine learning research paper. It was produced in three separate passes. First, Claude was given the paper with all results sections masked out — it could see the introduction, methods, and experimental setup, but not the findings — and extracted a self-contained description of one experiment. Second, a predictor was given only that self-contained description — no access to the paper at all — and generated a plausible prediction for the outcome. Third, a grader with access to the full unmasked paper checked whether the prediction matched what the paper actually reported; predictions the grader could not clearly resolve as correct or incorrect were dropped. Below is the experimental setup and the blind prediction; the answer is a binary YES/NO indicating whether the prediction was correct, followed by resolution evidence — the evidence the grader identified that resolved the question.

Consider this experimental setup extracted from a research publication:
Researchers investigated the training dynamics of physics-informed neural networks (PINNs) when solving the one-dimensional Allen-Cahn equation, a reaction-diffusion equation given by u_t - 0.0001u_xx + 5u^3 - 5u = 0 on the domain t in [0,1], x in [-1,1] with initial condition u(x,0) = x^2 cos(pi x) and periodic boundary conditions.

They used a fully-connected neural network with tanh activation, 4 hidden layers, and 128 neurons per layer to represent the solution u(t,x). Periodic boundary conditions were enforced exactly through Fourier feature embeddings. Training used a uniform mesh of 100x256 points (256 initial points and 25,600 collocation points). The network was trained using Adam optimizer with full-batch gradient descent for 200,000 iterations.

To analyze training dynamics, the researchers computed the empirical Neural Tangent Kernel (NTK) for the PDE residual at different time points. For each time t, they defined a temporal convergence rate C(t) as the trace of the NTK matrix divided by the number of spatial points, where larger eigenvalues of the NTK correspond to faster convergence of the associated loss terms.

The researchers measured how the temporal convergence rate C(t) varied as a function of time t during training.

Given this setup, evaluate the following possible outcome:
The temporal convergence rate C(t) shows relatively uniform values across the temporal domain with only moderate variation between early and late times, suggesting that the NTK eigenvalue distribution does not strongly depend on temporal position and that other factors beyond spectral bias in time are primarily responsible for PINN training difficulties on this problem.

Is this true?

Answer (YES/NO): NO